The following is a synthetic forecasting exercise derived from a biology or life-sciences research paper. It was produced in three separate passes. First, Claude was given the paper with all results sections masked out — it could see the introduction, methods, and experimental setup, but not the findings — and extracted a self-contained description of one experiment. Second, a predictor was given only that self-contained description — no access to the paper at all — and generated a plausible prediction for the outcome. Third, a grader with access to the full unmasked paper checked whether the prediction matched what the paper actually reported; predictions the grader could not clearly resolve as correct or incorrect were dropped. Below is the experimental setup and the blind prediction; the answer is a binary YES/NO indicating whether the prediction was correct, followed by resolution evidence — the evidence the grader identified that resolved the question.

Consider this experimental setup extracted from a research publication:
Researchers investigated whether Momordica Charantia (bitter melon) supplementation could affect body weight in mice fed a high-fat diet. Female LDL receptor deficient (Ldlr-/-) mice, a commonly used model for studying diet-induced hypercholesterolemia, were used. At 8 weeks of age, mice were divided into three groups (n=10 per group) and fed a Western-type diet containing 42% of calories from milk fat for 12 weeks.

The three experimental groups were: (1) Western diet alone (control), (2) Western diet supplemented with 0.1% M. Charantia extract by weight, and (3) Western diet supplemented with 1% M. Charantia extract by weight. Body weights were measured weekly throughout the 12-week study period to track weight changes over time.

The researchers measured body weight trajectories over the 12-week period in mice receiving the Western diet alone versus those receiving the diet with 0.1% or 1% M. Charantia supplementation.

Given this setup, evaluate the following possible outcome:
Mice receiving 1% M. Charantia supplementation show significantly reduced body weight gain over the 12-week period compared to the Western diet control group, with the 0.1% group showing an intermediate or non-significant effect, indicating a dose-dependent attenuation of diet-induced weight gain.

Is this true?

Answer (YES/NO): NO